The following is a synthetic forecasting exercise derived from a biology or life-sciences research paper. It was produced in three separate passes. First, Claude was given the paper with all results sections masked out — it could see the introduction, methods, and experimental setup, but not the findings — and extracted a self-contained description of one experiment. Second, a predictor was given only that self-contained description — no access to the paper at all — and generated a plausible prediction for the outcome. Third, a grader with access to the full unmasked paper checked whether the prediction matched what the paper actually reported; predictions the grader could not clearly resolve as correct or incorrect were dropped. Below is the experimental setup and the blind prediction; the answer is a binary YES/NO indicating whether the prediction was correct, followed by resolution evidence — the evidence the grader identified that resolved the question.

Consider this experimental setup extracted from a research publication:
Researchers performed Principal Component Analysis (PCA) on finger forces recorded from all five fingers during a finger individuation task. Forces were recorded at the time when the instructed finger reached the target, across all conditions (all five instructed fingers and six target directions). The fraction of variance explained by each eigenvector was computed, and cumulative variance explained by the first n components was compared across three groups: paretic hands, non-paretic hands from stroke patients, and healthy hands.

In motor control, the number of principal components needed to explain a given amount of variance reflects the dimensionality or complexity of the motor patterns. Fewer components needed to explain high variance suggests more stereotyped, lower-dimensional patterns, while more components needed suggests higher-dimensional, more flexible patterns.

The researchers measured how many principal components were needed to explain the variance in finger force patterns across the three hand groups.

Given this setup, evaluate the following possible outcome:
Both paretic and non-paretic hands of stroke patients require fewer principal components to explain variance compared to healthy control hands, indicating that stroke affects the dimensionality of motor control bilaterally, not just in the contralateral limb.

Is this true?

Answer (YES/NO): NO